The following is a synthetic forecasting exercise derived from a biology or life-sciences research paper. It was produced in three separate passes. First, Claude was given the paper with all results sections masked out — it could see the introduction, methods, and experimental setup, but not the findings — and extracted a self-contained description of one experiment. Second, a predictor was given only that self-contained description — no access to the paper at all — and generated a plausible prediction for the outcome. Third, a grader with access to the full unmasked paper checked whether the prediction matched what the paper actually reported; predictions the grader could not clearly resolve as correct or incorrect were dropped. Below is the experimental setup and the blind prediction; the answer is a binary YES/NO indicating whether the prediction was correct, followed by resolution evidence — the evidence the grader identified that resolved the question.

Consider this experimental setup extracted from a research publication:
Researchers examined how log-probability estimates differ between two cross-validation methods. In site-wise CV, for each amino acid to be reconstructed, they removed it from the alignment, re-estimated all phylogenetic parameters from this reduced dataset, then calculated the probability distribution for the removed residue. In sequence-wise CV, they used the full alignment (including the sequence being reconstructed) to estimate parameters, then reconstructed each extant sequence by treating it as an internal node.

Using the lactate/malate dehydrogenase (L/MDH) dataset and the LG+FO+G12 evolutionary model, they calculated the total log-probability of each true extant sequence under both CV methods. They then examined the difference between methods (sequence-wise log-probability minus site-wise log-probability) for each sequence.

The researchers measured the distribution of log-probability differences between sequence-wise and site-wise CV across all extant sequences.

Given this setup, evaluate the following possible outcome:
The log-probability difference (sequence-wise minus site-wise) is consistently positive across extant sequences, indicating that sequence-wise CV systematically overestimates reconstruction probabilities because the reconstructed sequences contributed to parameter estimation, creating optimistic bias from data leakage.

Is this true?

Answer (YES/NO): YES